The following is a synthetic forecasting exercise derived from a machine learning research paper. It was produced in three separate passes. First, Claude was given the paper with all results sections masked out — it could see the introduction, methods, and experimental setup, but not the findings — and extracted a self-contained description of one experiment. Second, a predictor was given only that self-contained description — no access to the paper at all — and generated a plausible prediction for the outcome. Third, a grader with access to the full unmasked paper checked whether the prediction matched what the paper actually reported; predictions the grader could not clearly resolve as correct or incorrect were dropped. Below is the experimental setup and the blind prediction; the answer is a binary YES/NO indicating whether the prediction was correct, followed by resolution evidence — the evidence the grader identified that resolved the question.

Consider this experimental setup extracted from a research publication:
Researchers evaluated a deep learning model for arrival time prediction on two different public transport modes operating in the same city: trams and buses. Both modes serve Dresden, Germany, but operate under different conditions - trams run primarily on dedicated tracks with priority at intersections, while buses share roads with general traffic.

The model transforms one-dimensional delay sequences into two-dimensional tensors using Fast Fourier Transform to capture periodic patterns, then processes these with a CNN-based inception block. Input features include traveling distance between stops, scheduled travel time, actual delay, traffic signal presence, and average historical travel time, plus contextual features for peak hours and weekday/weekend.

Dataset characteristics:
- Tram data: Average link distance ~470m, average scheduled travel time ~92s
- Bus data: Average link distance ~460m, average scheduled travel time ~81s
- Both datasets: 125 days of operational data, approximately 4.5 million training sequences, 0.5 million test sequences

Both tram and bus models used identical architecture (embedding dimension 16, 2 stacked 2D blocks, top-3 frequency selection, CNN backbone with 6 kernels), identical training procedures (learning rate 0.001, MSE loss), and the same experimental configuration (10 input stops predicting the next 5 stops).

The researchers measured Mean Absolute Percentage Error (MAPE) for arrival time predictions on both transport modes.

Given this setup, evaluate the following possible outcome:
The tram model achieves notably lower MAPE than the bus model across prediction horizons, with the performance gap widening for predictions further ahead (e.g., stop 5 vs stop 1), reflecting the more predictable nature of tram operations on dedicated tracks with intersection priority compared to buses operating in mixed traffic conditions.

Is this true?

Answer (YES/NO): YES